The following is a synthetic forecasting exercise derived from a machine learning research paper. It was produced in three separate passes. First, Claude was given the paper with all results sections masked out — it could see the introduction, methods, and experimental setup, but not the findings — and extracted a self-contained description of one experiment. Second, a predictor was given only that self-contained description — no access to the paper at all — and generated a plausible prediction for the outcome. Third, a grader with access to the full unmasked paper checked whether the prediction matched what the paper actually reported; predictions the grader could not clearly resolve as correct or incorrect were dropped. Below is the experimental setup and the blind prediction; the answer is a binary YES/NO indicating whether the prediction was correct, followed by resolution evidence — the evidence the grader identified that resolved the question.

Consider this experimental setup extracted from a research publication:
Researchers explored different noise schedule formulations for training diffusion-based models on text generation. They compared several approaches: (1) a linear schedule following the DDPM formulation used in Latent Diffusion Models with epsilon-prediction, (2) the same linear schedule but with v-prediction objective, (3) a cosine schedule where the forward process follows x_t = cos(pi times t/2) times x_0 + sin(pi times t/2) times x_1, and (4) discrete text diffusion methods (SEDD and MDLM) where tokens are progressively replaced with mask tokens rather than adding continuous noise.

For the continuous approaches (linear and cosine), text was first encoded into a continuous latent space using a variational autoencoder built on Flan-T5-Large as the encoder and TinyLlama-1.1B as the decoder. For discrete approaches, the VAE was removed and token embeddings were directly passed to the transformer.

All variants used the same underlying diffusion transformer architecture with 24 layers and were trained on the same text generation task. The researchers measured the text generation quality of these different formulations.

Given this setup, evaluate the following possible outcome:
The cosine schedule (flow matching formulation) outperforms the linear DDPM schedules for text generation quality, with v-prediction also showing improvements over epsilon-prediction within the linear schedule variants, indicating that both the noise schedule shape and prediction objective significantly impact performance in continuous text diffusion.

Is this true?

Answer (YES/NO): NO